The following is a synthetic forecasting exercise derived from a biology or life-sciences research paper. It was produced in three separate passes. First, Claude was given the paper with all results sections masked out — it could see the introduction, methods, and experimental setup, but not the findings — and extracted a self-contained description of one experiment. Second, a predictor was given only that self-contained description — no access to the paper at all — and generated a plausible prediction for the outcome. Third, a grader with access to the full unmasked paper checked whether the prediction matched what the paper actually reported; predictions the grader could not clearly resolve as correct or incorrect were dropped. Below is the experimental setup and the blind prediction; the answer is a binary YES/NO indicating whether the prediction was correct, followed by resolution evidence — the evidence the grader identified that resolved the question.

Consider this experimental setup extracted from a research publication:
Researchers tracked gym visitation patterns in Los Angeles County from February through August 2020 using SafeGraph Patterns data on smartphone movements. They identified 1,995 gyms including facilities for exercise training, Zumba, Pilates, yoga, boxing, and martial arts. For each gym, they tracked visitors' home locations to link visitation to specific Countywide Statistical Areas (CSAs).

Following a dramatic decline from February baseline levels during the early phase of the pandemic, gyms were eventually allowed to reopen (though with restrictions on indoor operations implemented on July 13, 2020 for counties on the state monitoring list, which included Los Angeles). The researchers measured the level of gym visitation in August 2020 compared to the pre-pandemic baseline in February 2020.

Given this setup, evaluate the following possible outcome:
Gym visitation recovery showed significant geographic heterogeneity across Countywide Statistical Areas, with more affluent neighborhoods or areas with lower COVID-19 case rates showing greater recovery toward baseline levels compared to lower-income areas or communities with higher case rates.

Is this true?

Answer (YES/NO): NO